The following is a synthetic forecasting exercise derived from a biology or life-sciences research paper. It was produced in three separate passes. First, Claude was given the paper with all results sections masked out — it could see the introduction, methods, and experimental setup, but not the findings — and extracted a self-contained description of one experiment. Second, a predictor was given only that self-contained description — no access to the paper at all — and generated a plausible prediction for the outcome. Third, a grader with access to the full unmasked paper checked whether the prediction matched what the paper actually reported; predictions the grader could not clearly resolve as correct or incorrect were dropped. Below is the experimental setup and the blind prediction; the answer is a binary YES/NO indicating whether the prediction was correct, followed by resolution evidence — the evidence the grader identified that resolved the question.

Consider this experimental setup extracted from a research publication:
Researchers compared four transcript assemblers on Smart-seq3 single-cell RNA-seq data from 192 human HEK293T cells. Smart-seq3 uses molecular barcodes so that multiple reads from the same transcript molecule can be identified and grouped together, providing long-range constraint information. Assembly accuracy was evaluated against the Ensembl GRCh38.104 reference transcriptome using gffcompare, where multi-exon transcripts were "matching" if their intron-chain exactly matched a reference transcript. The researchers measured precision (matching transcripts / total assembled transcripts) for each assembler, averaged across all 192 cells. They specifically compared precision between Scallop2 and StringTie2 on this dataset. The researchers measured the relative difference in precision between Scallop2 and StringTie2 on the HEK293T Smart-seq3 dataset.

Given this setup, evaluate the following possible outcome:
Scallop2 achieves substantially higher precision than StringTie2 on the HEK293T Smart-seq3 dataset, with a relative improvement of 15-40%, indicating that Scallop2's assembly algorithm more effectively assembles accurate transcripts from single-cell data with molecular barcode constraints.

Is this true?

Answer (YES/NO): NO